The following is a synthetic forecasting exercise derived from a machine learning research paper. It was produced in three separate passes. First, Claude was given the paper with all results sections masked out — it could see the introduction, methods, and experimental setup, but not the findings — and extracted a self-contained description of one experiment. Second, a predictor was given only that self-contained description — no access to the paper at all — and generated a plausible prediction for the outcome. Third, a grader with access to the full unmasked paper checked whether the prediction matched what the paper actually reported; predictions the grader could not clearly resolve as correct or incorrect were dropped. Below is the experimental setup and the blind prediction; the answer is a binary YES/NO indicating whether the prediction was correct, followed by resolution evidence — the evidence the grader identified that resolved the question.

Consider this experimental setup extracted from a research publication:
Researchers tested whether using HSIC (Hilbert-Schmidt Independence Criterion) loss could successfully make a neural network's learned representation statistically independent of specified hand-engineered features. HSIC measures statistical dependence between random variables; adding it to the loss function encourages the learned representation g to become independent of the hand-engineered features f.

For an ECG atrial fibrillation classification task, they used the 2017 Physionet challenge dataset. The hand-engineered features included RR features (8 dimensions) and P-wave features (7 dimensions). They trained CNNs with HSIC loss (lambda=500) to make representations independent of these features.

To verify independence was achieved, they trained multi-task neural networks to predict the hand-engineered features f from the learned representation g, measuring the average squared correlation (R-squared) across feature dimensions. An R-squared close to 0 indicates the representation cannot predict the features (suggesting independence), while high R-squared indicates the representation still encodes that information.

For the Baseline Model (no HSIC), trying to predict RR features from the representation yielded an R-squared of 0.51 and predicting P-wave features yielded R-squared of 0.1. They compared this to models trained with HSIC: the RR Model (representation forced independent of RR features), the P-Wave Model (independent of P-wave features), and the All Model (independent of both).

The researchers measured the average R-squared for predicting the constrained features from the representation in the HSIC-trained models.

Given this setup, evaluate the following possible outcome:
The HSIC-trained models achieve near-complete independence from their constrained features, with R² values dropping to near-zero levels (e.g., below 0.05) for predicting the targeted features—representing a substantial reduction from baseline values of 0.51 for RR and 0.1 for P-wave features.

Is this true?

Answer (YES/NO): YES